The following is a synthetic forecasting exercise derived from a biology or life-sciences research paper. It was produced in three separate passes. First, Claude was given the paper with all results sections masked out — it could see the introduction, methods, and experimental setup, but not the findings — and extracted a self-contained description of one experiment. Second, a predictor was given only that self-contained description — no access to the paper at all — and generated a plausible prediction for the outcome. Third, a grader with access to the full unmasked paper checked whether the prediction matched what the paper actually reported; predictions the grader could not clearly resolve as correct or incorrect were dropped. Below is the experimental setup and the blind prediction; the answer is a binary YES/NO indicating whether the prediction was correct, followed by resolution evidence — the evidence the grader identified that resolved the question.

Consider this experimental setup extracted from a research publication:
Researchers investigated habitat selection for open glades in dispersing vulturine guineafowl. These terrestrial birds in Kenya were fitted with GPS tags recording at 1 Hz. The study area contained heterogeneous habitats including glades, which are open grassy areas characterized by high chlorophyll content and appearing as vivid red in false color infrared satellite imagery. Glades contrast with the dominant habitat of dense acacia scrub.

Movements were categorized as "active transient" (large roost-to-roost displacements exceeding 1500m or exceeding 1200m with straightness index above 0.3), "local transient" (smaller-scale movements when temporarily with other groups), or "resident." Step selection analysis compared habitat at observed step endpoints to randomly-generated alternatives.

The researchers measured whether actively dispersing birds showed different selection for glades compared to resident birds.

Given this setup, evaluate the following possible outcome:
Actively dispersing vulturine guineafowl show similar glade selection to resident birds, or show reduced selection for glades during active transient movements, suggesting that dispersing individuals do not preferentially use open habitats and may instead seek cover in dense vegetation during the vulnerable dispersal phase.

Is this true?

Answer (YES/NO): NO